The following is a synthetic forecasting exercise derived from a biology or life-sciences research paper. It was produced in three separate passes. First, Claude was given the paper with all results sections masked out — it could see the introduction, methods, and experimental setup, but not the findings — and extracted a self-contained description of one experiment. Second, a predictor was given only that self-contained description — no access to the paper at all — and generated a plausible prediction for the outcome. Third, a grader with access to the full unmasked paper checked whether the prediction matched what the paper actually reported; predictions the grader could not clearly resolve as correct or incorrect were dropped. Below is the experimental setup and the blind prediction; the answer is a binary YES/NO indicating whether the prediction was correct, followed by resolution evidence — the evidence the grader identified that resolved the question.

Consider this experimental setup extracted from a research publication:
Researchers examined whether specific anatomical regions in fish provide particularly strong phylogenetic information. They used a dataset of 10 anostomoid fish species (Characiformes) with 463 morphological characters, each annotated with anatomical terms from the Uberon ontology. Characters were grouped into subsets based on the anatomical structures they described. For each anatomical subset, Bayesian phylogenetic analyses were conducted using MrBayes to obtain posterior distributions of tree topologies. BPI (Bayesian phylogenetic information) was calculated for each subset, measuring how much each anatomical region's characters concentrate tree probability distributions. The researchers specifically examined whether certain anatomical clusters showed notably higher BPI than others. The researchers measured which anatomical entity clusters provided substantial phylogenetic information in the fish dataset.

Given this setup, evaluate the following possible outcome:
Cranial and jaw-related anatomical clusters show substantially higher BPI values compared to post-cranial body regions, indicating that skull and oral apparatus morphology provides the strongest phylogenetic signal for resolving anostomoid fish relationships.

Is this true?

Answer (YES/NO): NO